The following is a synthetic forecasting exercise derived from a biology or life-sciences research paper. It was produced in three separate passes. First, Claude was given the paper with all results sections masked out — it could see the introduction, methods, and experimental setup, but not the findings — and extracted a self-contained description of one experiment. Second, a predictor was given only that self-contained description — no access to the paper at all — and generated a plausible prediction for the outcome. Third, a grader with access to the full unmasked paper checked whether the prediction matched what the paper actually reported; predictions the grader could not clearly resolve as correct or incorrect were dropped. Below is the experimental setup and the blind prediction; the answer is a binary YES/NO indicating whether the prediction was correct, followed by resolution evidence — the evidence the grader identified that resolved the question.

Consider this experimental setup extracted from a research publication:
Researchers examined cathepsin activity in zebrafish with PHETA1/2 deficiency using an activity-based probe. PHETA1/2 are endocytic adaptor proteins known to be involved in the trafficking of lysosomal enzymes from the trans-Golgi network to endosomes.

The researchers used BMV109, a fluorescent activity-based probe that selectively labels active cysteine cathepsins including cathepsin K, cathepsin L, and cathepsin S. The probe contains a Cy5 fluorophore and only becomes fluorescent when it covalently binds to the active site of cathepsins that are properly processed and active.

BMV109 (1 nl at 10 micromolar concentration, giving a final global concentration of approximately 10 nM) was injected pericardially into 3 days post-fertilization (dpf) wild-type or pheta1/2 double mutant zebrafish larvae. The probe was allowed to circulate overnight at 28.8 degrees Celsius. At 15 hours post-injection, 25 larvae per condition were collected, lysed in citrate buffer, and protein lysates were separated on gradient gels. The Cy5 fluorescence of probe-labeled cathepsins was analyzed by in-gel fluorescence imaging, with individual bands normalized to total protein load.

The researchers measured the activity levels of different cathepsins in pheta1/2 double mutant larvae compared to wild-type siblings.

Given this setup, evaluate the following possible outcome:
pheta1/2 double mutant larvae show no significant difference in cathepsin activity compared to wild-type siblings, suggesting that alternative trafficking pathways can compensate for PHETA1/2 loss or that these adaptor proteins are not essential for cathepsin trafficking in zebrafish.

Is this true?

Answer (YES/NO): NO